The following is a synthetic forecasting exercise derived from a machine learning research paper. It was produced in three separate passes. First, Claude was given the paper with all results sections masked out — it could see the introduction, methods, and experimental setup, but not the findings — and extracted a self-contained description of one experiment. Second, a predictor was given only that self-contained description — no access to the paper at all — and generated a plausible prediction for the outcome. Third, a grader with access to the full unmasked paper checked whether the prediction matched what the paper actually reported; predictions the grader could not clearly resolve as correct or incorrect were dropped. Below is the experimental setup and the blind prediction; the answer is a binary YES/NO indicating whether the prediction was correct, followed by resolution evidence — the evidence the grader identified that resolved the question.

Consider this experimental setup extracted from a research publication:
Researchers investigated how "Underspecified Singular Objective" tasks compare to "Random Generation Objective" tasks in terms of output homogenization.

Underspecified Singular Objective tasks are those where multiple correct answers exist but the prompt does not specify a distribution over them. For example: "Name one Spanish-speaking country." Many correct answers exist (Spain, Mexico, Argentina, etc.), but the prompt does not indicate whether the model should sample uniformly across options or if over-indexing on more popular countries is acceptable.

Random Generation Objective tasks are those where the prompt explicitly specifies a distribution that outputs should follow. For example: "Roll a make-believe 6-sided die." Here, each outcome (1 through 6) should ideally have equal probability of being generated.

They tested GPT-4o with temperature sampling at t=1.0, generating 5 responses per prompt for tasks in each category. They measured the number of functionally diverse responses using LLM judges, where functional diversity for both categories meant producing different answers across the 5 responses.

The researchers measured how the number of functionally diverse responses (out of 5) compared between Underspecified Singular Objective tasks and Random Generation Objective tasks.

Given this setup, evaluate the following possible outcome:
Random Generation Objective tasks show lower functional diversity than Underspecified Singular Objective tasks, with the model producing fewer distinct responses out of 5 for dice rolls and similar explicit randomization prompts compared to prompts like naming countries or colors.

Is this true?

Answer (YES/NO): NO